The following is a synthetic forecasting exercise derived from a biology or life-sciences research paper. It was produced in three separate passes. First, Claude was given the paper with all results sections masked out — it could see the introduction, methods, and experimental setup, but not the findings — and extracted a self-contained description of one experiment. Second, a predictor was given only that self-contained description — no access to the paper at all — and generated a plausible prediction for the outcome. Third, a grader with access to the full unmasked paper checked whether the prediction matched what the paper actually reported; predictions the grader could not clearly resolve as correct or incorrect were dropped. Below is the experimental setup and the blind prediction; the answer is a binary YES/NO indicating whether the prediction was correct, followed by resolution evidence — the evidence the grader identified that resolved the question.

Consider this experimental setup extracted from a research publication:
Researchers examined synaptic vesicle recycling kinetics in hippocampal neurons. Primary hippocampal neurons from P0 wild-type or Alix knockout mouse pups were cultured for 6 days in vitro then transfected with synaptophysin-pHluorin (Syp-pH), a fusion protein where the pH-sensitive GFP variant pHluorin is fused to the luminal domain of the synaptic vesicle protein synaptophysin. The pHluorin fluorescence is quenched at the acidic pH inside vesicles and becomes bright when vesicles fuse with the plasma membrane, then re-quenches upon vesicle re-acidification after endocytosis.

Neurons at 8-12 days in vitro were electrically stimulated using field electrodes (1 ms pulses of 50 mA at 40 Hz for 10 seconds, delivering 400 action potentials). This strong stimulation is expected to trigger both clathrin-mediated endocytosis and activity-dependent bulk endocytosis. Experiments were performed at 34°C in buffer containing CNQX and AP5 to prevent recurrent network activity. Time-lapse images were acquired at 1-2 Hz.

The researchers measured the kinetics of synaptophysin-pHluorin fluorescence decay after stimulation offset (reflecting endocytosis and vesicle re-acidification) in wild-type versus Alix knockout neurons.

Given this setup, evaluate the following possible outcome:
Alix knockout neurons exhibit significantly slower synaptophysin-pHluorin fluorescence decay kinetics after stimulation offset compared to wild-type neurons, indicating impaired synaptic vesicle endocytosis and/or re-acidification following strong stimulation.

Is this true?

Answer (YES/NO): NO